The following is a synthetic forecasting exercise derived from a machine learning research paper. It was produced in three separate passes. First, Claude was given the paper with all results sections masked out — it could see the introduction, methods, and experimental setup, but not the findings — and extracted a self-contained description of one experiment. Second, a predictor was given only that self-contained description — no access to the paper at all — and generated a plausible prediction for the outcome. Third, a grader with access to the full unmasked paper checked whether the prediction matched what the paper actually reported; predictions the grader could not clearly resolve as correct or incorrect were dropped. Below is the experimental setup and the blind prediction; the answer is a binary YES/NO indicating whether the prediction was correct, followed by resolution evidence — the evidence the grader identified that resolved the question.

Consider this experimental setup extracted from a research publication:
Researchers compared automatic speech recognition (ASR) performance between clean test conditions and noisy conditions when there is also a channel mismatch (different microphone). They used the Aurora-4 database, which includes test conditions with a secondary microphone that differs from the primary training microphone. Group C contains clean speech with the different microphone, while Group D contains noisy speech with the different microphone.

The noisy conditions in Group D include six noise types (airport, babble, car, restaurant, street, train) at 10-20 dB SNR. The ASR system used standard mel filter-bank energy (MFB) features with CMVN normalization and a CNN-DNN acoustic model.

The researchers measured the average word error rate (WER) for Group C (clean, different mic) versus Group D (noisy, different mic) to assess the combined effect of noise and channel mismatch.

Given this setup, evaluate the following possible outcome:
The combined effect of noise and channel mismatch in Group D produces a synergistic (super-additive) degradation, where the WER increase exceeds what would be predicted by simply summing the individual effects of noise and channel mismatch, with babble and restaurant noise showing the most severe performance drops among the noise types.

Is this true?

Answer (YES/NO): NO